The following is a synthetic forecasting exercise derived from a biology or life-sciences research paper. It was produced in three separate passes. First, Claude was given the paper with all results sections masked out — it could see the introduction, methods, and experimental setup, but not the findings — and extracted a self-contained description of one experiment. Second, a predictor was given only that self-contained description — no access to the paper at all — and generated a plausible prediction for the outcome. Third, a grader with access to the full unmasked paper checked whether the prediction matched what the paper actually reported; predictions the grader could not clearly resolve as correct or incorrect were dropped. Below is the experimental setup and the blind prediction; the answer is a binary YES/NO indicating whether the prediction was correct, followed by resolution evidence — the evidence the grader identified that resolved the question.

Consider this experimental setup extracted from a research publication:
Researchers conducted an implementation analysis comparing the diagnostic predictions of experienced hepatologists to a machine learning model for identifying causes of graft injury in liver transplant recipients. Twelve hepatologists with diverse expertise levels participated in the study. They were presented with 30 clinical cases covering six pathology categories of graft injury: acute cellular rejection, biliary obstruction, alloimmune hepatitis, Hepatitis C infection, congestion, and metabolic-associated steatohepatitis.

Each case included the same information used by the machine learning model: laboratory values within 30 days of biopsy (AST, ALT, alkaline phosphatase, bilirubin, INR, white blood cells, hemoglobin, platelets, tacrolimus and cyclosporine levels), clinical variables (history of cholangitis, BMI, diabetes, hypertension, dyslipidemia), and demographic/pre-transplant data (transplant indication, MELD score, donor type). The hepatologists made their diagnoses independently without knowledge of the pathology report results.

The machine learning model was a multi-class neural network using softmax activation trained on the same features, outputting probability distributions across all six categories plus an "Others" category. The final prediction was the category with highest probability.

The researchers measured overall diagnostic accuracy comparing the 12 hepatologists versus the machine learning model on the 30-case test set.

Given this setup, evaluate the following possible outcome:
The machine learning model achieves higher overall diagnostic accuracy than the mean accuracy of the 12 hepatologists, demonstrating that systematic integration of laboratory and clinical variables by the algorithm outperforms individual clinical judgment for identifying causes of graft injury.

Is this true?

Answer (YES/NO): YES